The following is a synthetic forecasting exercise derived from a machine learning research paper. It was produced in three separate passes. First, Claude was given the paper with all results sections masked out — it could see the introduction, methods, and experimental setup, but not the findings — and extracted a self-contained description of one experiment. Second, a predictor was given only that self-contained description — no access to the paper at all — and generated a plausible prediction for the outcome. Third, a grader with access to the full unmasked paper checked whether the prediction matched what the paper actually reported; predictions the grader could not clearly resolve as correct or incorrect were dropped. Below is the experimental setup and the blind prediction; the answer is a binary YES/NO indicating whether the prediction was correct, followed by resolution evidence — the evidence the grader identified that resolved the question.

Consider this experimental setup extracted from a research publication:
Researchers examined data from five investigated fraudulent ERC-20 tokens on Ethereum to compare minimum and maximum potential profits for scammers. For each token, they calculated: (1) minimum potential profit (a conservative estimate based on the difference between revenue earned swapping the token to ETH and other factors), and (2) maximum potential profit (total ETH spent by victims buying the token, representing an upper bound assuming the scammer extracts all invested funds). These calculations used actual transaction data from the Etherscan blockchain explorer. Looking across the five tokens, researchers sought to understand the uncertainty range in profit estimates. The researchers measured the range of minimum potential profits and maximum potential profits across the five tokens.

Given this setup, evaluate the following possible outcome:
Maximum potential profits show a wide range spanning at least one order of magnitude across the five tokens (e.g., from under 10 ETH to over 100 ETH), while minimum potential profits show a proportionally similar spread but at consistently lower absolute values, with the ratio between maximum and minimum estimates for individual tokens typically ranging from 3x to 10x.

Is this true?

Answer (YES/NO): NO